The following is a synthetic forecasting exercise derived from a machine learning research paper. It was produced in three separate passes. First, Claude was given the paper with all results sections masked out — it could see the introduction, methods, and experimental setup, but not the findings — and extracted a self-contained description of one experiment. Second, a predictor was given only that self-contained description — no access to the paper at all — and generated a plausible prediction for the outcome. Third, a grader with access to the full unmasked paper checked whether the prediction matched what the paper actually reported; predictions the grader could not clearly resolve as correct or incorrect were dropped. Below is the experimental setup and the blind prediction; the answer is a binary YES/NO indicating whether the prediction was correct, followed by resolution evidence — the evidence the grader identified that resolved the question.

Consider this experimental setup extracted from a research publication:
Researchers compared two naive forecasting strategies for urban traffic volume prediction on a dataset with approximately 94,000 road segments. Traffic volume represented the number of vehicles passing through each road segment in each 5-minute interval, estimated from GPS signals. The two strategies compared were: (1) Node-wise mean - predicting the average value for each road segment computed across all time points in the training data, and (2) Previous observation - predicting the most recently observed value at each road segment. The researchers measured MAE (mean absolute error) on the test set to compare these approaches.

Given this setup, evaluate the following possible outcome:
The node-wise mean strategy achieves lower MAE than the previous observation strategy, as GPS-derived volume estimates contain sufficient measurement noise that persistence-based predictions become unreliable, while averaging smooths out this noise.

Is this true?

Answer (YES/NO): NO